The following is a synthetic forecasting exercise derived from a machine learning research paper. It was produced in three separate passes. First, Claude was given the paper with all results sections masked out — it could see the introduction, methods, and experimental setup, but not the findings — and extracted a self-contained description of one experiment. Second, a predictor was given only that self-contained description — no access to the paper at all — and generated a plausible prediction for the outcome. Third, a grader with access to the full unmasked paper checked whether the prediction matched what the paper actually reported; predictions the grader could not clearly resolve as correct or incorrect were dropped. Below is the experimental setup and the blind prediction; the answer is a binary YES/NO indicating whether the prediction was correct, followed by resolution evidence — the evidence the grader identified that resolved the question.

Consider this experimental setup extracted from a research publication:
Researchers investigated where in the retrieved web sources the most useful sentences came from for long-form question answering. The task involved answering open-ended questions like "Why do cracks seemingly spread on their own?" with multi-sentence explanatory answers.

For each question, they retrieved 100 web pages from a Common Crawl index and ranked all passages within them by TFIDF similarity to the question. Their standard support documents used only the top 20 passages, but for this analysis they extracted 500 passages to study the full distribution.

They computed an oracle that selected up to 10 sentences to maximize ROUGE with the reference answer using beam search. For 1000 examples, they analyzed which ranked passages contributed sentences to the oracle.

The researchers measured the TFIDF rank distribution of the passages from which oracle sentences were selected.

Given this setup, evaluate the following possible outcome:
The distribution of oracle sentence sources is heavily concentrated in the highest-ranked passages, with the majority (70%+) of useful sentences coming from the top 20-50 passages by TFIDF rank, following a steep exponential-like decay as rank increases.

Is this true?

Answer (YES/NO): NO